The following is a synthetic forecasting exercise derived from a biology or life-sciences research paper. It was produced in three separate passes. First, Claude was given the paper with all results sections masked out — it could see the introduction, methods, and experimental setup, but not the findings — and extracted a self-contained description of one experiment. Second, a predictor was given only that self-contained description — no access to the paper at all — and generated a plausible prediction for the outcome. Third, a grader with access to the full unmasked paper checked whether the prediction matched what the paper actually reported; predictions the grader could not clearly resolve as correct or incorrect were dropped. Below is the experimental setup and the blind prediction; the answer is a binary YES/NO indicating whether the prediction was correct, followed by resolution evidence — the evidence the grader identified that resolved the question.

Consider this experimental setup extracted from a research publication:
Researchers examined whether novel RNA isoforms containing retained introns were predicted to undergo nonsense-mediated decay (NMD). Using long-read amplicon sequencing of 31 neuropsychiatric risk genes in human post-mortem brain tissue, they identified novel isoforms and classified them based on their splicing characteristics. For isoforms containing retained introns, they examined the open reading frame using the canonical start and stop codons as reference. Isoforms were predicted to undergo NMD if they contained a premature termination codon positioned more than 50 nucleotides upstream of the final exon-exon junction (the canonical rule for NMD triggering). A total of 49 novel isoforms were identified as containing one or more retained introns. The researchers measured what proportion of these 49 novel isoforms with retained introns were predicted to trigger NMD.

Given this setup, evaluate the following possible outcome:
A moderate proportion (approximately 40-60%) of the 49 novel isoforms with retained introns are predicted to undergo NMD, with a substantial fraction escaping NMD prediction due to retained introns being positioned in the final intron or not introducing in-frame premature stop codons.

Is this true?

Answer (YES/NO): NO